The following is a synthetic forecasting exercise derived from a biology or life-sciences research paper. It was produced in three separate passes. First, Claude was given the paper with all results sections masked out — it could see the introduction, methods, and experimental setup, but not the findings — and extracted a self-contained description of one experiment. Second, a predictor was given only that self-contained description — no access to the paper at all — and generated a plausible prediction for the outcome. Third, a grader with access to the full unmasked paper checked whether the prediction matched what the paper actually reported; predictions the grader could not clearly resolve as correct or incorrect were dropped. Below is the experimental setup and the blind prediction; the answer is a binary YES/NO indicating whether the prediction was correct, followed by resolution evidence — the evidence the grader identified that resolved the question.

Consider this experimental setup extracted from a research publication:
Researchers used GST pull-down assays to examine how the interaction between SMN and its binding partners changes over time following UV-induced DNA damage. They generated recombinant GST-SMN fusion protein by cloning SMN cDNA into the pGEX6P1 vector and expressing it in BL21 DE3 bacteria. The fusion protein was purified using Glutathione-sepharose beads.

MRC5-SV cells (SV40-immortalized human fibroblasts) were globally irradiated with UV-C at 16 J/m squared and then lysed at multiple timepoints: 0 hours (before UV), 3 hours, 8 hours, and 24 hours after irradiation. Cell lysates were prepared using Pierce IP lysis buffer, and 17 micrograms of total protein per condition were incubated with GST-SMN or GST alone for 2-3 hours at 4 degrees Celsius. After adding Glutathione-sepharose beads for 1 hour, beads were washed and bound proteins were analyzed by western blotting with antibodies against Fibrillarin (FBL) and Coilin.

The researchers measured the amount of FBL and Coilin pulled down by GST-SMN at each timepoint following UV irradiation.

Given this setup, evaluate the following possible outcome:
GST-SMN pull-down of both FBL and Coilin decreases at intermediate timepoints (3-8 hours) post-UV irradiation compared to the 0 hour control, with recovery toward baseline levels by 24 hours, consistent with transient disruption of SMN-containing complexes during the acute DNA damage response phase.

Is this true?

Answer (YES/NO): NO